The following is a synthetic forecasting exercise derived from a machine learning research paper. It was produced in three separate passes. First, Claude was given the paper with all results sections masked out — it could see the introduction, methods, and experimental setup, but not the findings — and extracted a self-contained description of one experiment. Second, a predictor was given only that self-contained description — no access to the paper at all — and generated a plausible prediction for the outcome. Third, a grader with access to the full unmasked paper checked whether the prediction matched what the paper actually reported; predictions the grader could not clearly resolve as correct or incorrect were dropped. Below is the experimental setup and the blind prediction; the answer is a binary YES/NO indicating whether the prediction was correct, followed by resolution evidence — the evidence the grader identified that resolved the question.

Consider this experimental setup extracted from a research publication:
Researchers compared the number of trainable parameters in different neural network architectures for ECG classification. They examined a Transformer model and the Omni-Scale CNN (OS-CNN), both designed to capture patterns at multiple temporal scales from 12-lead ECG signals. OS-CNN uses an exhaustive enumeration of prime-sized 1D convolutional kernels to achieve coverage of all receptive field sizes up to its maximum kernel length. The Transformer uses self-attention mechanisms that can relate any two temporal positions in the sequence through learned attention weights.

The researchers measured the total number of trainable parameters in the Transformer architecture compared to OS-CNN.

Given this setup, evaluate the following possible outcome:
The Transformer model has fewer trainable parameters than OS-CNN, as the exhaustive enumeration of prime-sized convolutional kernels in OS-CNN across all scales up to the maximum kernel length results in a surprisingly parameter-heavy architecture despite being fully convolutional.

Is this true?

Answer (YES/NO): NO